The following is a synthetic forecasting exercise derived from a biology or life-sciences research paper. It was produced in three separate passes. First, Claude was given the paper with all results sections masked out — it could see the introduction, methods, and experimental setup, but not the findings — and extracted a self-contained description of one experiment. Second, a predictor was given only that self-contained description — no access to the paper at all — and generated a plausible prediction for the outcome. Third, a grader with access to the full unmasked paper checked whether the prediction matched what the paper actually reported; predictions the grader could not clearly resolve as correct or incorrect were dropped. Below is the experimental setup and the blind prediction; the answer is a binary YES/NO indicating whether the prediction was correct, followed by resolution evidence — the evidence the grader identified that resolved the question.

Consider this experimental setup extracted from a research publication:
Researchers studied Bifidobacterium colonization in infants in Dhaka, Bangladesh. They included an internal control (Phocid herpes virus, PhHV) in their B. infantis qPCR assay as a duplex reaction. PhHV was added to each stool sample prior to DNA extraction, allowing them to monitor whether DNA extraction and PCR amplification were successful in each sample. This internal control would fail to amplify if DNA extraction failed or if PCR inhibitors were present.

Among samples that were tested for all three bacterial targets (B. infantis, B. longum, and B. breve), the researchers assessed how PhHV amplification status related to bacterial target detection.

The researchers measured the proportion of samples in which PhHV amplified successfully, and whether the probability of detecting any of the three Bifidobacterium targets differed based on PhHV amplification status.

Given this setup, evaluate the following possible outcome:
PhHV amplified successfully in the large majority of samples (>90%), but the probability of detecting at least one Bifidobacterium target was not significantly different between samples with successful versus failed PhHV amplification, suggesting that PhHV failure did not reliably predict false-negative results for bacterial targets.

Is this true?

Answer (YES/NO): YES